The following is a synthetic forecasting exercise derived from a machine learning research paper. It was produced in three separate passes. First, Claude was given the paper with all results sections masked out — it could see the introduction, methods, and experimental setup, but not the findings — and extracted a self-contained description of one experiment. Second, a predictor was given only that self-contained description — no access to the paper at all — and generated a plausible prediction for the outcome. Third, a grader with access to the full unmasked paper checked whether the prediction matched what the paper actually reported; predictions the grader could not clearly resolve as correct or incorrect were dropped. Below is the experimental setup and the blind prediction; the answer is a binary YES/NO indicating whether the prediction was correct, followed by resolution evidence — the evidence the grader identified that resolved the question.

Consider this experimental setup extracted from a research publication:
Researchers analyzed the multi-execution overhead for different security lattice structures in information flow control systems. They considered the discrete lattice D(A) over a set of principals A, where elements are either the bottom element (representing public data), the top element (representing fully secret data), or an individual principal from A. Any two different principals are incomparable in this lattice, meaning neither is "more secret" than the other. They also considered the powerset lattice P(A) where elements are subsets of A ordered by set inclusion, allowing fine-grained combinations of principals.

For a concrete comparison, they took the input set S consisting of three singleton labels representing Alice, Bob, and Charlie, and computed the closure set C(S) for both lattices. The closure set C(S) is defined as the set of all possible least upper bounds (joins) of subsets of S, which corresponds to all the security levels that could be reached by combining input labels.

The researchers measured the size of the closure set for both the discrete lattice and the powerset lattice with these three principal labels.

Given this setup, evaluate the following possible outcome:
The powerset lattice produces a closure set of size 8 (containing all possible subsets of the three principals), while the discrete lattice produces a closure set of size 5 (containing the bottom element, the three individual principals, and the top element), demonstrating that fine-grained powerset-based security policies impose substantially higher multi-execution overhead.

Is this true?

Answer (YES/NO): YES